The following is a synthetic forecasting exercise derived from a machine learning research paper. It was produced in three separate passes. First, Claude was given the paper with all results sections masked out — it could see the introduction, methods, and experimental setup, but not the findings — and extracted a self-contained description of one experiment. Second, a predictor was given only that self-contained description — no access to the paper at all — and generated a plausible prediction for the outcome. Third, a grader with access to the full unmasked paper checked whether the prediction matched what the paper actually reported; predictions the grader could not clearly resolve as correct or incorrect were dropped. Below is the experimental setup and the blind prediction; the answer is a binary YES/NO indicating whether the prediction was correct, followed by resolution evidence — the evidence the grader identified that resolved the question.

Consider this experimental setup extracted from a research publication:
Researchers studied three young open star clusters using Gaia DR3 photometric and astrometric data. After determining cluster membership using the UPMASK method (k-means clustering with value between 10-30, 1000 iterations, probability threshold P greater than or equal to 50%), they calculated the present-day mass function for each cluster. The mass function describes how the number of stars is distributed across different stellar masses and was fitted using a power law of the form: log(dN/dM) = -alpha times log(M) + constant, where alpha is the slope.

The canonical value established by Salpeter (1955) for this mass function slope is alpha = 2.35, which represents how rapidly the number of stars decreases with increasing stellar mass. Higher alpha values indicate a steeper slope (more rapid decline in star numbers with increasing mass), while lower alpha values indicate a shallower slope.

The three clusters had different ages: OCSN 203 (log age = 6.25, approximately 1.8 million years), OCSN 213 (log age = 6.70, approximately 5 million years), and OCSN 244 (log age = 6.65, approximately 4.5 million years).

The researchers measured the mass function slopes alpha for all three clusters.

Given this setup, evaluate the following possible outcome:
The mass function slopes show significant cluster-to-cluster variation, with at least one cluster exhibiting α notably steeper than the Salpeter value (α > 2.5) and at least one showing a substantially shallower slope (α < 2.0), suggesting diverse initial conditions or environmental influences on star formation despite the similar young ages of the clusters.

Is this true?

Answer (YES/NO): NO